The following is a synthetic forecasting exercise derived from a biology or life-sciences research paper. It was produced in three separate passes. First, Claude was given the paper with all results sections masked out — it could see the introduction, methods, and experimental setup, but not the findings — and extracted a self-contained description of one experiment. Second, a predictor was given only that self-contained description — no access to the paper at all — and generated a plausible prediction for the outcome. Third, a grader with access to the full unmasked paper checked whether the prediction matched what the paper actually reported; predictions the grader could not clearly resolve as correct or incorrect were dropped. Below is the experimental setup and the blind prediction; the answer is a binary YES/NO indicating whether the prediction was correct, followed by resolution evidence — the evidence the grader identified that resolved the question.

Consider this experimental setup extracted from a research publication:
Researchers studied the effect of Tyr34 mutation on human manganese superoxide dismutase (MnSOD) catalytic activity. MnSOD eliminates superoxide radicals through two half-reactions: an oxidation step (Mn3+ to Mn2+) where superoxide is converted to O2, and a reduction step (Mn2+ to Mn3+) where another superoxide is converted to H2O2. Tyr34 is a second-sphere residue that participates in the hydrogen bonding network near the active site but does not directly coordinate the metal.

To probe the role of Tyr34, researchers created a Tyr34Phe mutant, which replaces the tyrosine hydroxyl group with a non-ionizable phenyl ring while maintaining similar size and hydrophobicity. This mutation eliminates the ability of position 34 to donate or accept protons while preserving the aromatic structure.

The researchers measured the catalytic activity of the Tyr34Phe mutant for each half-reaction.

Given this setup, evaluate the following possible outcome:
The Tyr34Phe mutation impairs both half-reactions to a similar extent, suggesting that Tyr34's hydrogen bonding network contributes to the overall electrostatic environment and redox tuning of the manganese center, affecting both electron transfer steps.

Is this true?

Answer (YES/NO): NO